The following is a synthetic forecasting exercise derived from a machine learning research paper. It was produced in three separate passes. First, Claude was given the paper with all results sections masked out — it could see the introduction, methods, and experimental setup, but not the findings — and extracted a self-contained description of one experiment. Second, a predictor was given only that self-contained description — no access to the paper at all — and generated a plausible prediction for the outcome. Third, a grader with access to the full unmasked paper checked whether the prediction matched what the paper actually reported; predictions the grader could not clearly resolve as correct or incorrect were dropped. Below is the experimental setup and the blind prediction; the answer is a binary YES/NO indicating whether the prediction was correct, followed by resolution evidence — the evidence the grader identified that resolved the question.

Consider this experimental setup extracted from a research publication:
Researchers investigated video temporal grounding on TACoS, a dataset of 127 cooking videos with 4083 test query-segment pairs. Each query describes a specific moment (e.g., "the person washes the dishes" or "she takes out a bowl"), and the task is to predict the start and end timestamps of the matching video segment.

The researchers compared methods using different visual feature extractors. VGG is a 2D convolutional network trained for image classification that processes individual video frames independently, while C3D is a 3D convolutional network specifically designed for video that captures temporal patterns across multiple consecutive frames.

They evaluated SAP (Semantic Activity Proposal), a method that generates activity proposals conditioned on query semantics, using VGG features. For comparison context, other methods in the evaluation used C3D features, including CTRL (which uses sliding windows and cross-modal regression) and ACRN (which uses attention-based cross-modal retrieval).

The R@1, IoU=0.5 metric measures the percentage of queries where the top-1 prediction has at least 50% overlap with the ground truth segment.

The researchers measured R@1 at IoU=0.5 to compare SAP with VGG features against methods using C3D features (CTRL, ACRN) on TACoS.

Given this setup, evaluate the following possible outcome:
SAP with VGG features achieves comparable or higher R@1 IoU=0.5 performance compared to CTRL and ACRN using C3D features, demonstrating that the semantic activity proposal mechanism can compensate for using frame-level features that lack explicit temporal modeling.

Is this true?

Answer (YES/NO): YES